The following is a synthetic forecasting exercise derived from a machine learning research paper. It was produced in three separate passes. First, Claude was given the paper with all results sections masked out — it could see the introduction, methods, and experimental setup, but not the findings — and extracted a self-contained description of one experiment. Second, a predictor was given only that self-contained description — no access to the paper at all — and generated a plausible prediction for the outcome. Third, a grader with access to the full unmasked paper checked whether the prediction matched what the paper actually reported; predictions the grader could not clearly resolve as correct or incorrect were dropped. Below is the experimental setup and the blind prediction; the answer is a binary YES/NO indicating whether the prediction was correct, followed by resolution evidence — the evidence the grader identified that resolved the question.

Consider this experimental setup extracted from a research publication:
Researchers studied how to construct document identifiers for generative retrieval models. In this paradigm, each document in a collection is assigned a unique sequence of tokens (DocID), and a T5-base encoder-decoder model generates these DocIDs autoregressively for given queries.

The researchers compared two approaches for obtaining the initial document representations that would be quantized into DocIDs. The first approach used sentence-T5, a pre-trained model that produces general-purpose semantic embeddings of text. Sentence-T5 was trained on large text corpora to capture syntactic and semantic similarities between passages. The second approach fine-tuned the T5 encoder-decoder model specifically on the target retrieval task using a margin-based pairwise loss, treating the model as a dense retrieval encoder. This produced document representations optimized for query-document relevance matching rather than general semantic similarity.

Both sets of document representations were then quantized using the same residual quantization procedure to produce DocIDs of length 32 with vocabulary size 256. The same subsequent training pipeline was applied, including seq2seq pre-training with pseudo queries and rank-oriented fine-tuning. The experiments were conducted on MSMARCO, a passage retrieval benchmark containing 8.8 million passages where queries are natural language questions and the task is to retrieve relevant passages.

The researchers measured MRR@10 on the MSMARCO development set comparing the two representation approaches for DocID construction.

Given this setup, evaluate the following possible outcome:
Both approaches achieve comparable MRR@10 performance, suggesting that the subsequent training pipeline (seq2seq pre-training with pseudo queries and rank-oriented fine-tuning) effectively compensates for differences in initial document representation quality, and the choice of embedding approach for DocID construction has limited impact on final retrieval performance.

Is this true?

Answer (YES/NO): NO